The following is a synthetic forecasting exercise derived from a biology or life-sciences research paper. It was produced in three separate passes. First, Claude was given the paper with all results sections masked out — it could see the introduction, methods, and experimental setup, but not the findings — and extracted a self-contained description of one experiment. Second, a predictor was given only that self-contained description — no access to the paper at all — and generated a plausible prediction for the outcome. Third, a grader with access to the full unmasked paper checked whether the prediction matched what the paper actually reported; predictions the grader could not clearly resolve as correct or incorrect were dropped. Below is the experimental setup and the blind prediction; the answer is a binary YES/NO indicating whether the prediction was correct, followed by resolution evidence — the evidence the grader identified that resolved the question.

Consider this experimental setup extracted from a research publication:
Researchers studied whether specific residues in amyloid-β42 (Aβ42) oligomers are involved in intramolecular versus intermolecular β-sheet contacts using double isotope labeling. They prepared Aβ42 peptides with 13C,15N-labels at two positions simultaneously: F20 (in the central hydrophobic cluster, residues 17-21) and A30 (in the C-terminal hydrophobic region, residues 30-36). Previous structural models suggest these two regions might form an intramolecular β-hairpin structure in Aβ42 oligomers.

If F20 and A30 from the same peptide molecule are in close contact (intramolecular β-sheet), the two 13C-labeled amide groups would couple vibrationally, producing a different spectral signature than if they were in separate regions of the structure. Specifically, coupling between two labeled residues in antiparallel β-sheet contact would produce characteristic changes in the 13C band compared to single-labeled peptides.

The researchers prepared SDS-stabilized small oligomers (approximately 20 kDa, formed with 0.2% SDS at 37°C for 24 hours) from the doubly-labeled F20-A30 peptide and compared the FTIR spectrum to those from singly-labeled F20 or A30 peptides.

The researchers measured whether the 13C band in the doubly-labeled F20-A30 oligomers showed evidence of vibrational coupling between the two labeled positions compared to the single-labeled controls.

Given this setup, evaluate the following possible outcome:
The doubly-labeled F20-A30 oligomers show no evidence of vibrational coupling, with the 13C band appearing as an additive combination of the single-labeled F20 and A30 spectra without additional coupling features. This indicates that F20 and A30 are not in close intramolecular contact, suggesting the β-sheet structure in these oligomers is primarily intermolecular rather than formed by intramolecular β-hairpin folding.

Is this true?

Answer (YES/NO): NO